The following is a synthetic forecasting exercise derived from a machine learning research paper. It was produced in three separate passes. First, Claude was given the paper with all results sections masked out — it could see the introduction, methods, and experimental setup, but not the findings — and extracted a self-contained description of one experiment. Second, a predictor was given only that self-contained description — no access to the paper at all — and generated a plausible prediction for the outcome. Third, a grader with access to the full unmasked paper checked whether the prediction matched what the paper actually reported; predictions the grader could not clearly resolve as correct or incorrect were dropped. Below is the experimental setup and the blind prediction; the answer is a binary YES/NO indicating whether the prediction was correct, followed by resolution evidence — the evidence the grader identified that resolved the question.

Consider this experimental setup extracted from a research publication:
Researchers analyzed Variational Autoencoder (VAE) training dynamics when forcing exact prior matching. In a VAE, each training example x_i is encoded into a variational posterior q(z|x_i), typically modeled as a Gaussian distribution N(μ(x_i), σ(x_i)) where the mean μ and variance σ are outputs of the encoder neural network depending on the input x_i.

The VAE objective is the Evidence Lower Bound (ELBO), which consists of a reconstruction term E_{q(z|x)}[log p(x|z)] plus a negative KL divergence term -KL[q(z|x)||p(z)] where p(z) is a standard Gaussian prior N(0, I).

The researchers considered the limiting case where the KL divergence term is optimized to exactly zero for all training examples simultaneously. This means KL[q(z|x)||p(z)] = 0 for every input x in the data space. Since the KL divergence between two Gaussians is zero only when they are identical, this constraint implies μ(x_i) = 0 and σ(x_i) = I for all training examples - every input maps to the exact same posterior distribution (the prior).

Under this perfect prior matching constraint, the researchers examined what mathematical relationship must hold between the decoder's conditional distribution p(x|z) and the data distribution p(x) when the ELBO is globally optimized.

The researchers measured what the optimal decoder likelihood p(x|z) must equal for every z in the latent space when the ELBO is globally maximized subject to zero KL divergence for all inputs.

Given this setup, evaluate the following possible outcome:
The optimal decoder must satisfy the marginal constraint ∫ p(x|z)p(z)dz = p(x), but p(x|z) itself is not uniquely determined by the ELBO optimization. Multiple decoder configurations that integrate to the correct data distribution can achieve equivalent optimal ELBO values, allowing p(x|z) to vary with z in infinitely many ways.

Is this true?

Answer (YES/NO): NO